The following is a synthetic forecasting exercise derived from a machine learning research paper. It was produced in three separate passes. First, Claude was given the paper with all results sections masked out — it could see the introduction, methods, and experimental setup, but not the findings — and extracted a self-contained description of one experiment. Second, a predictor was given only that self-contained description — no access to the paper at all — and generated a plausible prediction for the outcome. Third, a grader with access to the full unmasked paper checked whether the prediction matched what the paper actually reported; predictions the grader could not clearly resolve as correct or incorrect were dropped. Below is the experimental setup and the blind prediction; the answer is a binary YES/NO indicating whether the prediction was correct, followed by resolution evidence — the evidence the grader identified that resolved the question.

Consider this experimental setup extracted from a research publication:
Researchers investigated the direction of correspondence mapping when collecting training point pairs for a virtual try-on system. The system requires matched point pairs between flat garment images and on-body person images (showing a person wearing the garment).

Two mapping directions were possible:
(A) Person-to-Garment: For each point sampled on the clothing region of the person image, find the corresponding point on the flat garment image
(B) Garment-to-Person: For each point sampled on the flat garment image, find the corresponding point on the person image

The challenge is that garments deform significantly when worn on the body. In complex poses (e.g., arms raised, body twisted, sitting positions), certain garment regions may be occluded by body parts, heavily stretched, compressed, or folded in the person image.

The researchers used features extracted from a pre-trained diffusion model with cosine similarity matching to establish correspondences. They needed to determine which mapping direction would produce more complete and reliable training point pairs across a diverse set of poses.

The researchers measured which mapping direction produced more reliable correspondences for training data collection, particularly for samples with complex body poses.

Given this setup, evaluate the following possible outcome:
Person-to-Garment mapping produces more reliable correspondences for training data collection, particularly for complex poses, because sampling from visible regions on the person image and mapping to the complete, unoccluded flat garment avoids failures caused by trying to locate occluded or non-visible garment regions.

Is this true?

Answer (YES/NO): YES